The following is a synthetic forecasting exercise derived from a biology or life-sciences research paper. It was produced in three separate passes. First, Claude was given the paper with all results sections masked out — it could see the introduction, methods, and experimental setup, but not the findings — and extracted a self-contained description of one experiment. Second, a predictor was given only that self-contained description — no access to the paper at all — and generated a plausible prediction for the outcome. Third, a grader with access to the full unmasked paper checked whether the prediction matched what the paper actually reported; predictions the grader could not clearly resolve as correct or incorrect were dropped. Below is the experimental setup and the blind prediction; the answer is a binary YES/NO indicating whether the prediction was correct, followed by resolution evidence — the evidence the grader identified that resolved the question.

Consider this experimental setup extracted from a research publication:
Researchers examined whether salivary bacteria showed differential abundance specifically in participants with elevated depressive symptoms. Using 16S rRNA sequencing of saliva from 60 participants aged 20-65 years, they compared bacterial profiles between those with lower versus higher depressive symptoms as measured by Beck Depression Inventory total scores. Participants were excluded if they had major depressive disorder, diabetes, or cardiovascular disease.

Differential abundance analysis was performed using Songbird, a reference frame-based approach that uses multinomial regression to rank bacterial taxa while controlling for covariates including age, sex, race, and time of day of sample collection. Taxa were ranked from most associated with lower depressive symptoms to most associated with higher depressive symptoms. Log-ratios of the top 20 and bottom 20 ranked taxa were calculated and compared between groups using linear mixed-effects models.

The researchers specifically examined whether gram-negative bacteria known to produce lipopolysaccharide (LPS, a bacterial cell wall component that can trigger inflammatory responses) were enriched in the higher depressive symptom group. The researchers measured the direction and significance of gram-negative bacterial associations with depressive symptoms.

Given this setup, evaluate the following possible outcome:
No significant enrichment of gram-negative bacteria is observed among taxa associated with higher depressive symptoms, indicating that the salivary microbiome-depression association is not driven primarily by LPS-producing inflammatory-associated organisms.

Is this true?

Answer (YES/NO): NO